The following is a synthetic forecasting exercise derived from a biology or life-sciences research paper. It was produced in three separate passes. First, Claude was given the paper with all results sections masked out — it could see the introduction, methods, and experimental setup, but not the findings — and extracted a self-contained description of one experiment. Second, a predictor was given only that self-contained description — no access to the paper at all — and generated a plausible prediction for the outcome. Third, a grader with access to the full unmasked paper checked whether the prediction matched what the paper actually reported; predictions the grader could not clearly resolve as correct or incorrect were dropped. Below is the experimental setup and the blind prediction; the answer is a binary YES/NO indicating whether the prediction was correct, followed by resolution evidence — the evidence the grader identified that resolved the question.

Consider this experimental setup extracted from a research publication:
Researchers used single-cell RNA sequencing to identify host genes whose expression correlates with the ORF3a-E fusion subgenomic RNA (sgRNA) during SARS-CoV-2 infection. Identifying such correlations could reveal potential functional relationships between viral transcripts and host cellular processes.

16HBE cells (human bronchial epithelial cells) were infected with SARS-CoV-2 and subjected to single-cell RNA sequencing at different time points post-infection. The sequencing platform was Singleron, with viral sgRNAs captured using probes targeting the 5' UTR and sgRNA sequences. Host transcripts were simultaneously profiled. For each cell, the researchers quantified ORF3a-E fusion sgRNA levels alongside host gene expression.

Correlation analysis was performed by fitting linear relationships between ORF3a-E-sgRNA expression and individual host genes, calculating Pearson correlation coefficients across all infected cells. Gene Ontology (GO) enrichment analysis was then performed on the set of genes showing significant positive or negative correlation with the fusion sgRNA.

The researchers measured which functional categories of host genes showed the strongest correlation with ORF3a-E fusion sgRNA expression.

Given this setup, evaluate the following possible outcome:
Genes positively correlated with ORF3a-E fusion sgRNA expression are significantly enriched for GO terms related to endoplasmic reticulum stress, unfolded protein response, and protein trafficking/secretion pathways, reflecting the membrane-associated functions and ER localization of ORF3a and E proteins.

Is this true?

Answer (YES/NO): NO